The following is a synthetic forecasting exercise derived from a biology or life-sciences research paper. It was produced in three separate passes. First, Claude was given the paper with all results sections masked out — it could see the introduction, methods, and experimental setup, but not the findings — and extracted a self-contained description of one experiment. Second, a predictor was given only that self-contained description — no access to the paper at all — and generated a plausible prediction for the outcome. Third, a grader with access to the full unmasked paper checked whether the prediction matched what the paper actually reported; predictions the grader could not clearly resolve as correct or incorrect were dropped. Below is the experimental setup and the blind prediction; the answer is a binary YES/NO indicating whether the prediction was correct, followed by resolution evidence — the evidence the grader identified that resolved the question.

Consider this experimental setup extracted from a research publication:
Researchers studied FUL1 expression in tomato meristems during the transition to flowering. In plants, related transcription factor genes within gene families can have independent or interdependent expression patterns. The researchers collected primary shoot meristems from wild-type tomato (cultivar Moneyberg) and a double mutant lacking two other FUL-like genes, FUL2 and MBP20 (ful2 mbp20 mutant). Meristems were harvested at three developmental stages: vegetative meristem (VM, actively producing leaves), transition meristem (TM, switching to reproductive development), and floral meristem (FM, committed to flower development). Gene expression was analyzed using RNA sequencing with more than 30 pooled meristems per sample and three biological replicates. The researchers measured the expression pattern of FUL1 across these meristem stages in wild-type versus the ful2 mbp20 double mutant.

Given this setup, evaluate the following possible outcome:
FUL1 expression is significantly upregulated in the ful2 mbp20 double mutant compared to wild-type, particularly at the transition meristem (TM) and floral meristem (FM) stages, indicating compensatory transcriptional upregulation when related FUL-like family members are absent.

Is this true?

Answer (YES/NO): NO